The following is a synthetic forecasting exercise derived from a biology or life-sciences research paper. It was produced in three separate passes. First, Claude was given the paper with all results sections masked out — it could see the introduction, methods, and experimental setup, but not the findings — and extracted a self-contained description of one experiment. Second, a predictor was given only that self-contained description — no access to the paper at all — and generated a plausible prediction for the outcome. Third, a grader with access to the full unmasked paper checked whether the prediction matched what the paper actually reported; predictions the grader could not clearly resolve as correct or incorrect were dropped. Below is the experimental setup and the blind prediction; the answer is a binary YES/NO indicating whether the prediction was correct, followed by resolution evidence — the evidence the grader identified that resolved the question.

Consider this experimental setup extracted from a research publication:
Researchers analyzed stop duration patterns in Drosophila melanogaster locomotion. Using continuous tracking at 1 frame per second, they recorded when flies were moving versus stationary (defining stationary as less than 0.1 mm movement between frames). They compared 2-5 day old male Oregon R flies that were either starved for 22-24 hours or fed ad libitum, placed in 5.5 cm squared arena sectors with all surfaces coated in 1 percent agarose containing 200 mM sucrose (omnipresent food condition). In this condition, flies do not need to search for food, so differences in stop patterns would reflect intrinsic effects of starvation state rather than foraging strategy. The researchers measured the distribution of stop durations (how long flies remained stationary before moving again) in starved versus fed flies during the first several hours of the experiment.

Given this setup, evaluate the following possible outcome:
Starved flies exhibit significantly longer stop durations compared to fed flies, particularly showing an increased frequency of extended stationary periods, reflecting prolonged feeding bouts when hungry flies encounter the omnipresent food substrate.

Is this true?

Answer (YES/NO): NO